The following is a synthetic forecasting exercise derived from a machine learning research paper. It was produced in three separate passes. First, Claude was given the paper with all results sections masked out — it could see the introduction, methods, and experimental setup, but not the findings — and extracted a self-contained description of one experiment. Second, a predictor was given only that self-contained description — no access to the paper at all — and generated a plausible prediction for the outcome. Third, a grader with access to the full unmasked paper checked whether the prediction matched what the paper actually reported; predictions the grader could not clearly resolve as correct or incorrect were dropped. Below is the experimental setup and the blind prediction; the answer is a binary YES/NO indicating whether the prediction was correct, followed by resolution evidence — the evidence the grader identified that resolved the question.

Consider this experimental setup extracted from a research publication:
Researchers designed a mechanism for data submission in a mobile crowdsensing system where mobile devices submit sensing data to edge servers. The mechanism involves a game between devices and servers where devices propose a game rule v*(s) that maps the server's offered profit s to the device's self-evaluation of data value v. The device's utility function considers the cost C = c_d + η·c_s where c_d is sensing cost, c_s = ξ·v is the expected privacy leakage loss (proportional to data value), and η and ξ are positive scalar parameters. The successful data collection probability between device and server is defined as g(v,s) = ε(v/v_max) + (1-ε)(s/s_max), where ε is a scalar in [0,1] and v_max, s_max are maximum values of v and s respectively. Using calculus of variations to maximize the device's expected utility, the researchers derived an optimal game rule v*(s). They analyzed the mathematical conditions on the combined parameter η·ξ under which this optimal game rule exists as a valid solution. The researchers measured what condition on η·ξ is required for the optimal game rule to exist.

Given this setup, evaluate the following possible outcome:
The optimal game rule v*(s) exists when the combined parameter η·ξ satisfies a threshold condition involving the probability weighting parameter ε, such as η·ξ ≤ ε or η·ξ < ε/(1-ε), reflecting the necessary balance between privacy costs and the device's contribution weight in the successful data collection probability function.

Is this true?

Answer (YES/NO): NO